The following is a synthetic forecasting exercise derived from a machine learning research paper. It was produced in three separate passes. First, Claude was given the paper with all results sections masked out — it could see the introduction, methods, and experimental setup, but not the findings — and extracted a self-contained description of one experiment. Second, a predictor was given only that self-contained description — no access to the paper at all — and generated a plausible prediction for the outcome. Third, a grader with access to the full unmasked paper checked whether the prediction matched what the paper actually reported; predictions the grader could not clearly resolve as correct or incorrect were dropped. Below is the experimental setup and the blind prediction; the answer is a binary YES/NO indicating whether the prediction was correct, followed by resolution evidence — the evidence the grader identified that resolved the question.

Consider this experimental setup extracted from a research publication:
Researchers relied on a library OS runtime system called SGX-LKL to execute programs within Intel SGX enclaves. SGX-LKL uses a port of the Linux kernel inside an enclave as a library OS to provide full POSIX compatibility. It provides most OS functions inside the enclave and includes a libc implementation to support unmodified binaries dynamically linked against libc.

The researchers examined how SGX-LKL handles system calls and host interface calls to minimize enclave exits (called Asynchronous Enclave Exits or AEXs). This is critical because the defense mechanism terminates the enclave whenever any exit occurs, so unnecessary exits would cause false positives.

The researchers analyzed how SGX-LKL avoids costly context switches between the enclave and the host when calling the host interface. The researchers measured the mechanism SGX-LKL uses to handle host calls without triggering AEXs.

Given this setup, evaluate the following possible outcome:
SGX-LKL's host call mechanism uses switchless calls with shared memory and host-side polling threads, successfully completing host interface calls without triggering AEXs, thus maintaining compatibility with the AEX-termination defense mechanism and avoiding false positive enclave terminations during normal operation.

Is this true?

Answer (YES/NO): YES